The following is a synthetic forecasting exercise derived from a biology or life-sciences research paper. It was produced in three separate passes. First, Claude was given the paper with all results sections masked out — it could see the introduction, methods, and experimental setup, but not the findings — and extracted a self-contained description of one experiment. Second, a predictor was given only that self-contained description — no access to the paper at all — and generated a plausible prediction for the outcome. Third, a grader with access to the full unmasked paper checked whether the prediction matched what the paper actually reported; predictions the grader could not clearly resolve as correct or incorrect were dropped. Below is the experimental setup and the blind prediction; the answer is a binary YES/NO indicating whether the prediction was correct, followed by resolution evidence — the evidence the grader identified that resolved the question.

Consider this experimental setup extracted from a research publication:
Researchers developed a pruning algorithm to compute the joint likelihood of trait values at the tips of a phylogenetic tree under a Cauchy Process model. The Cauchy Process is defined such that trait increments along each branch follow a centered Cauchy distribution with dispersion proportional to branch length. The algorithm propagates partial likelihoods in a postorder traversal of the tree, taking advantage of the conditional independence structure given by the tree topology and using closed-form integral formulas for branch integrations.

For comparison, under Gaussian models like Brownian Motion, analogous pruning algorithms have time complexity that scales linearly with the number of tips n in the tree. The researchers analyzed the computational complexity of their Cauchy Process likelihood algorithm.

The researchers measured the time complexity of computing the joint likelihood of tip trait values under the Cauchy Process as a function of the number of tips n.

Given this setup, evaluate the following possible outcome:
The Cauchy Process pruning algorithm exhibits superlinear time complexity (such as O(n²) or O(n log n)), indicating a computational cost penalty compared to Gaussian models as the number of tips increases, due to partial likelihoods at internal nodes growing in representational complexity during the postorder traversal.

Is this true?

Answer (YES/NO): YES